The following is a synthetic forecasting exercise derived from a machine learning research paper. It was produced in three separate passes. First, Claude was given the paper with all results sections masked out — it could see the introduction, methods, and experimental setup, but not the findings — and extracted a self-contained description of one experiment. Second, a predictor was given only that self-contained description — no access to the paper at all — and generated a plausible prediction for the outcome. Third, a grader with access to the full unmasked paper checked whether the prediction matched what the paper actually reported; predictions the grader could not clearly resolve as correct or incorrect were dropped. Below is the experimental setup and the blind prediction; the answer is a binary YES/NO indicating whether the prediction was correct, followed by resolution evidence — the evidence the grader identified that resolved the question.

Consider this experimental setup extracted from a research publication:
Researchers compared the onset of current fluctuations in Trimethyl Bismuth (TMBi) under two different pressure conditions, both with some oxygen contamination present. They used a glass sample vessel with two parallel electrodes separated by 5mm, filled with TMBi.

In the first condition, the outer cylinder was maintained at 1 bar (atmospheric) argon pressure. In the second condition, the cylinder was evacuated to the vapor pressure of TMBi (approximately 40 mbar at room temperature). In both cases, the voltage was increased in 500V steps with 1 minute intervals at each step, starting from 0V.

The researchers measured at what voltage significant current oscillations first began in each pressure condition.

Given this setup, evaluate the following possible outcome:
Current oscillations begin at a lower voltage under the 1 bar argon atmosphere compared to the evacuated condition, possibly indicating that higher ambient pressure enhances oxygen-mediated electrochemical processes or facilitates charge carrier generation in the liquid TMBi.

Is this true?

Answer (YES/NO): NO